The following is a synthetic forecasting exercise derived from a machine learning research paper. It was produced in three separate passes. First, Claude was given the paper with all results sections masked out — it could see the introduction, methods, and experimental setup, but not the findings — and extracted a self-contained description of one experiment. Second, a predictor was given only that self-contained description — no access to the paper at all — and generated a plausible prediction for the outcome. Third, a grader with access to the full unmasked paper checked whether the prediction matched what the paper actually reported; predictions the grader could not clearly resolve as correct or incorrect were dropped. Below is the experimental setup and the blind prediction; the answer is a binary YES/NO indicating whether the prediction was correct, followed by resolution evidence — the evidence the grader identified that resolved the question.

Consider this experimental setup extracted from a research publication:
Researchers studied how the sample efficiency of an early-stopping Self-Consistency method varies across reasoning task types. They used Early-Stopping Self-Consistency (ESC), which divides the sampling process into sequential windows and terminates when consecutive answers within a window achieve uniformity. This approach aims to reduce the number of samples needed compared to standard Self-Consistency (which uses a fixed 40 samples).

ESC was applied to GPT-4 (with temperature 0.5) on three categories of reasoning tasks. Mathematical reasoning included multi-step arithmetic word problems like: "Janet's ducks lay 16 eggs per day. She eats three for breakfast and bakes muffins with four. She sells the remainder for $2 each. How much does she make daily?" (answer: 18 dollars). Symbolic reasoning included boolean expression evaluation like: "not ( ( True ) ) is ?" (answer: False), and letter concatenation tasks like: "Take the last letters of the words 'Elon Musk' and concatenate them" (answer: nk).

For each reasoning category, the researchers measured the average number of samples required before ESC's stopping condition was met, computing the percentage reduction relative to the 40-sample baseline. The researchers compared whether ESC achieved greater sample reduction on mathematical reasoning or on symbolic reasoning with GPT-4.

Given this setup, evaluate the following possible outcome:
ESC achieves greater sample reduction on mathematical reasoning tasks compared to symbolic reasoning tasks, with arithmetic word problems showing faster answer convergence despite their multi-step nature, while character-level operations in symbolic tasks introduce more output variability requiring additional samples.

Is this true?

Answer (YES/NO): NO